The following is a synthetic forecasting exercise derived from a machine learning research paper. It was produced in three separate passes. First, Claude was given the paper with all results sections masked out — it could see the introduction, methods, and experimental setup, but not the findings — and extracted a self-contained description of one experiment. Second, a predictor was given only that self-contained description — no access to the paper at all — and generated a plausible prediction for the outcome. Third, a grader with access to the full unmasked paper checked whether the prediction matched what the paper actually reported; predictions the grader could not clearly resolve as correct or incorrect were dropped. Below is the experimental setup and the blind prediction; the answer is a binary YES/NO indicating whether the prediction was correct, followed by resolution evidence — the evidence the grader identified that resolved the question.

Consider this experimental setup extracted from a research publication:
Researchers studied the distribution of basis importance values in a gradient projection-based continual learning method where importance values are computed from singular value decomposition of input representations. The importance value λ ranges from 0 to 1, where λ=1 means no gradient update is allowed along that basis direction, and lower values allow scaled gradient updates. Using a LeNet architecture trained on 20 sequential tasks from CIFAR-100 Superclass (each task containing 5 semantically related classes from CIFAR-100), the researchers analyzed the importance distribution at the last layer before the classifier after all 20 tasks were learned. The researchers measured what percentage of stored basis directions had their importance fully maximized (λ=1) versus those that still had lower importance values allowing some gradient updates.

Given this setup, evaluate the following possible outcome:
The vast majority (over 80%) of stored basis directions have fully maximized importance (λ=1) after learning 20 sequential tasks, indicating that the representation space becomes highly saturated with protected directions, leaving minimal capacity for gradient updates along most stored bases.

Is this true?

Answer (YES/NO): NO